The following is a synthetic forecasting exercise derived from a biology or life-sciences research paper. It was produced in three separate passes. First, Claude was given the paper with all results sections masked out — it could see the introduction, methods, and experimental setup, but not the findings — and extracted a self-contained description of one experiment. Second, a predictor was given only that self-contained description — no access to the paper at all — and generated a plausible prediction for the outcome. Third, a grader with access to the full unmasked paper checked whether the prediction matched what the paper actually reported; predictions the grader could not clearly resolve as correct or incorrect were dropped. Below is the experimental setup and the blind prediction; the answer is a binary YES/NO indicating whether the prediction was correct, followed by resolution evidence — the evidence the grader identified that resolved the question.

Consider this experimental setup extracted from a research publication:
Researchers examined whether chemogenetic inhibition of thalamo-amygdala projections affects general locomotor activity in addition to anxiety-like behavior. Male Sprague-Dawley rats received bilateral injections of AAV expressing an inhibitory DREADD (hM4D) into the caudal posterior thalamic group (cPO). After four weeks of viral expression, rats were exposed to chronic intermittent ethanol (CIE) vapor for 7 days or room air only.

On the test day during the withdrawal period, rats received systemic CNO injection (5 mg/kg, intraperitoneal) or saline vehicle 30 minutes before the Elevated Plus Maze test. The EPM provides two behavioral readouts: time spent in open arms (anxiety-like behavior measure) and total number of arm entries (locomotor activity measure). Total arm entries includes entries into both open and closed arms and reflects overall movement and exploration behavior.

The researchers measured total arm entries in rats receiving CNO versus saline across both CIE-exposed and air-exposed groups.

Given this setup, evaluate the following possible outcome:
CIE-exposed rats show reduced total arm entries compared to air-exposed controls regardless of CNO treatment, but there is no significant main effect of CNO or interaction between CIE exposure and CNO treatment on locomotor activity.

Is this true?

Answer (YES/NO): YES